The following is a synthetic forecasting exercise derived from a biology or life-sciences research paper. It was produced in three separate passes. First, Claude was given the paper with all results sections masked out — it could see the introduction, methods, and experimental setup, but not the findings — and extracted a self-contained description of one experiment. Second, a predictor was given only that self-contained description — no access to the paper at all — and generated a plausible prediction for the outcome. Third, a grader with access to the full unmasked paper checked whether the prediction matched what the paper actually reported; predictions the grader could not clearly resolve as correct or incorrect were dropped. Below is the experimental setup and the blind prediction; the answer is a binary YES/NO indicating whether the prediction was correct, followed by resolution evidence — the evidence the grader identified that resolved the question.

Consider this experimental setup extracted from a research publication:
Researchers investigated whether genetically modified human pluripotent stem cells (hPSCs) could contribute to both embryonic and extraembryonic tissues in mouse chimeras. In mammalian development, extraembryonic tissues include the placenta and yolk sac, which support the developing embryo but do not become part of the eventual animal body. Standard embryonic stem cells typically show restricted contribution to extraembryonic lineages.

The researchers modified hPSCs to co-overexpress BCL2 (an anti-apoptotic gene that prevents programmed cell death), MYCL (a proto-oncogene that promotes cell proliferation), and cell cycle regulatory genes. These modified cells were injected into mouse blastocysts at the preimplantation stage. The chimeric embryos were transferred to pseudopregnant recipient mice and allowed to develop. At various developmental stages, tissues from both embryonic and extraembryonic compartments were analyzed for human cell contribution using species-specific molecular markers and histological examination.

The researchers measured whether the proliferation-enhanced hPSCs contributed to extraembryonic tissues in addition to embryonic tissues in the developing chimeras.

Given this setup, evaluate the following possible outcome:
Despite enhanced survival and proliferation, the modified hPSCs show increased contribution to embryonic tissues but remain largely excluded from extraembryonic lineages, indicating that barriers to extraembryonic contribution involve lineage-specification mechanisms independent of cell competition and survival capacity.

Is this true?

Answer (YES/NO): NO